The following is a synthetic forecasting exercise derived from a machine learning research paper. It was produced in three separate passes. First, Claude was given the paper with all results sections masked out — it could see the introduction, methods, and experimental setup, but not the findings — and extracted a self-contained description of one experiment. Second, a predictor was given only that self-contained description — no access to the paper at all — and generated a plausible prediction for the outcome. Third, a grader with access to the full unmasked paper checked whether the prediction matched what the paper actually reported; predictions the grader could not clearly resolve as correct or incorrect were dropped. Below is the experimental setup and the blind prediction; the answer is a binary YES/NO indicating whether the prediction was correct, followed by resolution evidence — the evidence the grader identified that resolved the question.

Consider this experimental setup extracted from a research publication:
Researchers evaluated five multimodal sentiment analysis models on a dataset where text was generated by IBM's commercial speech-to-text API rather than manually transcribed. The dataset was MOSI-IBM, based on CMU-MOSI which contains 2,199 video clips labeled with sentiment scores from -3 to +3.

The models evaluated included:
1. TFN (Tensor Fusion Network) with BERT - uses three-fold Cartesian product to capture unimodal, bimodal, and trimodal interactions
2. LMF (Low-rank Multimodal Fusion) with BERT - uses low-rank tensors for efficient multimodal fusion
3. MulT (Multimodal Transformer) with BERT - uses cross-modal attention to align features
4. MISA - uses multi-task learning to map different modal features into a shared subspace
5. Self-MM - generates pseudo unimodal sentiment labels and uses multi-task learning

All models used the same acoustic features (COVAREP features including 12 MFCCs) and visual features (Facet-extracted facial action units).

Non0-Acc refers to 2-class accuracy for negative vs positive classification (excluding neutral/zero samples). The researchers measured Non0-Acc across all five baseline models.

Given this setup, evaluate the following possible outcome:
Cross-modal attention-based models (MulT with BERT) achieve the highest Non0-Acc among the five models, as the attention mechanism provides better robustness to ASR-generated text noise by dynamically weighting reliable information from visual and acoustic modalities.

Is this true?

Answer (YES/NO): NO